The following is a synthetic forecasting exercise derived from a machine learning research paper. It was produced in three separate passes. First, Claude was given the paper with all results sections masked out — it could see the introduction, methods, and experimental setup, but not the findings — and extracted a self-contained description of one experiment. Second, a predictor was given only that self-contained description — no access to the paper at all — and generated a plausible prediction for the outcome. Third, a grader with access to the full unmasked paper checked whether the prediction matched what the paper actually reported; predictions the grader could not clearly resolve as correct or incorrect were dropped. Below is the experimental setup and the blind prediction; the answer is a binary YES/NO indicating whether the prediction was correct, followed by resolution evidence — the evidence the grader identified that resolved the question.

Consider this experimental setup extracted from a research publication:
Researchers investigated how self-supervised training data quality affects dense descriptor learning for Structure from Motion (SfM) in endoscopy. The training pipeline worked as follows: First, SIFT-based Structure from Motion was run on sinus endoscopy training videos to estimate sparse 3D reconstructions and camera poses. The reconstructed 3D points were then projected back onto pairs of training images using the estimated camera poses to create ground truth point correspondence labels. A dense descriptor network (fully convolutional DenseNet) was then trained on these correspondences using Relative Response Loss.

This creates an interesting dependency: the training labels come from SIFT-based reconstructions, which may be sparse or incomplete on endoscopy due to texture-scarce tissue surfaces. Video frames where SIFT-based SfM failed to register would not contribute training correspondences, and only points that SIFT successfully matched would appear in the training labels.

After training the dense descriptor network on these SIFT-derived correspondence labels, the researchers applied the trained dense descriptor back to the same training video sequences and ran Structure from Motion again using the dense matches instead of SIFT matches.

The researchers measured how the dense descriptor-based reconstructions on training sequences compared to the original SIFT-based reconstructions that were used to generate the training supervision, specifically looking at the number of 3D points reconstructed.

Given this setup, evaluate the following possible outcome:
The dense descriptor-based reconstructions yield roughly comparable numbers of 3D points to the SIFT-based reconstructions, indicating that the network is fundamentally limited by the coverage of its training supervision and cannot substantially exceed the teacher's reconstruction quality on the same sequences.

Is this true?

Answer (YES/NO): NO